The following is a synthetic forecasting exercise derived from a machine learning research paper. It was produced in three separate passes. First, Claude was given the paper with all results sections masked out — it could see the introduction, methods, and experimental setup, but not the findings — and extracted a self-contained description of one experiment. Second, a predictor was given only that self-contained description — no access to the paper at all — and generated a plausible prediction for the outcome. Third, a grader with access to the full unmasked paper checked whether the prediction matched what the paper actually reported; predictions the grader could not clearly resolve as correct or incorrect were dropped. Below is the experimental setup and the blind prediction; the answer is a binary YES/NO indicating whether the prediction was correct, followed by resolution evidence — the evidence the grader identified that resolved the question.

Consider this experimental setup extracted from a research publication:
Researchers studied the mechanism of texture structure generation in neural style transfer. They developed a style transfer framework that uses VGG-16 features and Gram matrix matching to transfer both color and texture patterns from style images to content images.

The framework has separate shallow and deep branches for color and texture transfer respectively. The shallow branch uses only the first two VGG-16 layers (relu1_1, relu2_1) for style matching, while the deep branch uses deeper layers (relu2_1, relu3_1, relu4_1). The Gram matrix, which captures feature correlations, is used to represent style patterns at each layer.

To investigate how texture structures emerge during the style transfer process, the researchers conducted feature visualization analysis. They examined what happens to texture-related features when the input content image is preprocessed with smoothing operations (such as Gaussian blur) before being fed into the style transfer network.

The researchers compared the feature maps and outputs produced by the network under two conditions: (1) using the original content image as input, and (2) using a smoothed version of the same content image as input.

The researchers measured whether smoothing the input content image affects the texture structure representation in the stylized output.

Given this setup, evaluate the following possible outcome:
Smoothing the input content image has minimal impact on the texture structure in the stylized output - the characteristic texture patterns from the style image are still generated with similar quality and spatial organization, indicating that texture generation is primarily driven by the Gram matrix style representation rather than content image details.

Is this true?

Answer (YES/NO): NO